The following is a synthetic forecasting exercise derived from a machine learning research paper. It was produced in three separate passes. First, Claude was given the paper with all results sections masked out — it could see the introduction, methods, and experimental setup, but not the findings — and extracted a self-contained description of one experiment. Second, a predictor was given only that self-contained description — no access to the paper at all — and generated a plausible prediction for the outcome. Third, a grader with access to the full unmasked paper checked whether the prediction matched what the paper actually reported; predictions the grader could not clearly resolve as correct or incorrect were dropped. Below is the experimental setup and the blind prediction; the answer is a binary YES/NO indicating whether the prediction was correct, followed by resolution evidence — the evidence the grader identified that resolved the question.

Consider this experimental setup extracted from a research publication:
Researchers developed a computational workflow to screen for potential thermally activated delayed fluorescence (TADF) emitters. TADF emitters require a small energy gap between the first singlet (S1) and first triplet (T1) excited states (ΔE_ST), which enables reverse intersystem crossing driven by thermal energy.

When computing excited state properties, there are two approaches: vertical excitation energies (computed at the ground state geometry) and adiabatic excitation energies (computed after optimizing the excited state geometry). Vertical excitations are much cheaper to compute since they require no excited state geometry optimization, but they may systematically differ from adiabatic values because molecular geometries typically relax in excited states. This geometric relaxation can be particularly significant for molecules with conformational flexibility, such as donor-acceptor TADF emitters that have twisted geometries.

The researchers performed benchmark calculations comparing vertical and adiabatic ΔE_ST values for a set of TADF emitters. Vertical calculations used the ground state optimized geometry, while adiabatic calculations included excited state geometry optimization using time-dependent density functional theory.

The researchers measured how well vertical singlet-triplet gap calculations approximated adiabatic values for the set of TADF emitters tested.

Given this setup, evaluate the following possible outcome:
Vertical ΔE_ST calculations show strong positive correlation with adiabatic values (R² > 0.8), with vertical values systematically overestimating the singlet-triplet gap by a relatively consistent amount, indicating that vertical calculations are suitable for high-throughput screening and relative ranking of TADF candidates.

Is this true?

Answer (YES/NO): NO